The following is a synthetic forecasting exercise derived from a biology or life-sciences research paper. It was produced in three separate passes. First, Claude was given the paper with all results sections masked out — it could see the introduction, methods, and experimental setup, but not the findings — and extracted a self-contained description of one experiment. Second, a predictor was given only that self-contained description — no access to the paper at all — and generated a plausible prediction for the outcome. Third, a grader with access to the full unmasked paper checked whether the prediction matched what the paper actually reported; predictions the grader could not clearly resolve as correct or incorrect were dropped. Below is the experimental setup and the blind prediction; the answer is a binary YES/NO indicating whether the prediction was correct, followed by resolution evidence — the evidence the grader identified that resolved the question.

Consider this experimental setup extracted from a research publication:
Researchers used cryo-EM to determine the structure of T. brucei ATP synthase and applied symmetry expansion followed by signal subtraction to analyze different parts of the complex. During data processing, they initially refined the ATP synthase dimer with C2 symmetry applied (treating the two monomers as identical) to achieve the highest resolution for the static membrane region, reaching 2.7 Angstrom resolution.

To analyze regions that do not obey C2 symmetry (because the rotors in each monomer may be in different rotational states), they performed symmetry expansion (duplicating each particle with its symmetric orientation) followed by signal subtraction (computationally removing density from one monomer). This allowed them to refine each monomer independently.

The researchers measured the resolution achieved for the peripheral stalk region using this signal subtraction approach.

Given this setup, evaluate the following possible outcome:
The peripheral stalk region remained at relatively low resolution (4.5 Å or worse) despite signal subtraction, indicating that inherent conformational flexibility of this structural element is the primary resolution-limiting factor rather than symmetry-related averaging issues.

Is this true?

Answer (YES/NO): NO